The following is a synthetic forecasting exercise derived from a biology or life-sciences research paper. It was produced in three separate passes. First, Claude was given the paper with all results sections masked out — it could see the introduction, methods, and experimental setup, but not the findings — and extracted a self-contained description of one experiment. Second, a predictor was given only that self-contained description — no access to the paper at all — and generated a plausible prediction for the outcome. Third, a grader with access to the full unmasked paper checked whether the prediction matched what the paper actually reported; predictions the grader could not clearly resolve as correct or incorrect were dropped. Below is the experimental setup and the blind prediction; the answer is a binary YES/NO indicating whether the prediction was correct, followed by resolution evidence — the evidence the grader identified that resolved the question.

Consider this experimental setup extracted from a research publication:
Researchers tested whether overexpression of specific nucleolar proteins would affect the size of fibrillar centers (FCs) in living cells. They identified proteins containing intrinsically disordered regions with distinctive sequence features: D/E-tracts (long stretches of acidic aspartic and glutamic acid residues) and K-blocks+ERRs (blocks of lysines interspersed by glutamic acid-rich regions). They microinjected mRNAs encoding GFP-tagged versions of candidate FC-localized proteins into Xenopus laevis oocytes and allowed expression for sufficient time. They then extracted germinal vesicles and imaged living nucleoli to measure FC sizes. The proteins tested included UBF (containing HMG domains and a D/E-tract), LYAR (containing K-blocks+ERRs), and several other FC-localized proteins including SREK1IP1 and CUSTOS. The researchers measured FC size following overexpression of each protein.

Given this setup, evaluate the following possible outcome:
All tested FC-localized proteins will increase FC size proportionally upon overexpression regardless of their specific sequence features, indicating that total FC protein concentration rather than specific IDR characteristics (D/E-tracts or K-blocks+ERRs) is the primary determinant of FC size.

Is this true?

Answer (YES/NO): NO